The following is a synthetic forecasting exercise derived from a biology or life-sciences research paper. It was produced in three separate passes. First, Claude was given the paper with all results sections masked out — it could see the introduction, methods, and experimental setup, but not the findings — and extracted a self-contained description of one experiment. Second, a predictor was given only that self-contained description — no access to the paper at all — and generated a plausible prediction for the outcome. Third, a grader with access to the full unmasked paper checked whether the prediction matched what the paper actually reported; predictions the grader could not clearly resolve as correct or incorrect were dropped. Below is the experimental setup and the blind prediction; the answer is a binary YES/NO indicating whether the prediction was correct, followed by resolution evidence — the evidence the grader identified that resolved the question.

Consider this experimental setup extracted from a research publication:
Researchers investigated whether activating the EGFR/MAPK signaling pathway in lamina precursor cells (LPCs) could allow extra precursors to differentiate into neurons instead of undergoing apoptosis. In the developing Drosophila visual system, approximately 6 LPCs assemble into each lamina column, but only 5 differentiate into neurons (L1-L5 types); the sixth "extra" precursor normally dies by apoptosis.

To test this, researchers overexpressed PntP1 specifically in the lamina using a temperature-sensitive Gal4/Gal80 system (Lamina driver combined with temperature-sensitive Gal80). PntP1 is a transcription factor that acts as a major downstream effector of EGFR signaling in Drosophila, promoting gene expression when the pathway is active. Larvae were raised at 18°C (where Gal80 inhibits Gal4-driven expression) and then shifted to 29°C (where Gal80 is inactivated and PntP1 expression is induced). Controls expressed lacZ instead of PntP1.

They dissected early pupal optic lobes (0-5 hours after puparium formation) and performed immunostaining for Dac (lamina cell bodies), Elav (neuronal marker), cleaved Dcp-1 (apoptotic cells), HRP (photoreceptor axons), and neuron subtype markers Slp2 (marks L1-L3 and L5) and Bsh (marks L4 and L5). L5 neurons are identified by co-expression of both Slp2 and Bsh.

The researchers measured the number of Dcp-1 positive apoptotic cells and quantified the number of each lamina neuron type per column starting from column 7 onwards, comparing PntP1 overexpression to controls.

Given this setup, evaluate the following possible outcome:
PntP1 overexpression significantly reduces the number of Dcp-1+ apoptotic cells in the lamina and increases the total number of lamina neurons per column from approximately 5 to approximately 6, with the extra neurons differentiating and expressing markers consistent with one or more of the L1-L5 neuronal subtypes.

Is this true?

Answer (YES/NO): NO